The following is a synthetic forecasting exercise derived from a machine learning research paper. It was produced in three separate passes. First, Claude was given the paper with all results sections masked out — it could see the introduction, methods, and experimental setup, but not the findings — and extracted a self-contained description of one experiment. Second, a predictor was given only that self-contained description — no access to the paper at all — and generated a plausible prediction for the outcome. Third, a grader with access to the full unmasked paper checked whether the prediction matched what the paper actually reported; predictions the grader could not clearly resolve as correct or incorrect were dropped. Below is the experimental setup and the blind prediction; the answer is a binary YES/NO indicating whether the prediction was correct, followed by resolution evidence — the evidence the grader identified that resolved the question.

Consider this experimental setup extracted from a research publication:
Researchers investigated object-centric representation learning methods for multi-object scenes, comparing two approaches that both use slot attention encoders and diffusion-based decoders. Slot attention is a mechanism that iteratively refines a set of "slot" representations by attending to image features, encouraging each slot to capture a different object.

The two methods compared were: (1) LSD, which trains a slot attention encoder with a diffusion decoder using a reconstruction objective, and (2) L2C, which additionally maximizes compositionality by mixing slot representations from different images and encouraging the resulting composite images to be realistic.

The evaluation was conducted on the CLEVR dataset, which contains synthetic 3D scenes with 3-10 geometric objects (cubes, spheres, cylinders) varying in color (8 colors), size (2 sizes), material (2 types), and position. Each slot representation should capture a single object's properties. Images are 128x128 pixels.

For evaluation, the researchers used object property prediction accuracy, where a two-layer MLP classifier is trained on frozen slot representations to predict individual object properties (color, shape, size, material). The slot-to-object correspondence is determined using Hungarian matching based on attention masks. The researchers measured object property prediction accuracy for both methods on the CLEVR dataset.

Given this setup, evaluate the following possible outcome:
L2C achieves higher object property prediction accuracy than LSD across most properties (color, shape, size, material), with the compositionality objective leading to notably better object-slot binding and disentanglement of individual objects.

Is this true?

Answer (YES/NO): NO